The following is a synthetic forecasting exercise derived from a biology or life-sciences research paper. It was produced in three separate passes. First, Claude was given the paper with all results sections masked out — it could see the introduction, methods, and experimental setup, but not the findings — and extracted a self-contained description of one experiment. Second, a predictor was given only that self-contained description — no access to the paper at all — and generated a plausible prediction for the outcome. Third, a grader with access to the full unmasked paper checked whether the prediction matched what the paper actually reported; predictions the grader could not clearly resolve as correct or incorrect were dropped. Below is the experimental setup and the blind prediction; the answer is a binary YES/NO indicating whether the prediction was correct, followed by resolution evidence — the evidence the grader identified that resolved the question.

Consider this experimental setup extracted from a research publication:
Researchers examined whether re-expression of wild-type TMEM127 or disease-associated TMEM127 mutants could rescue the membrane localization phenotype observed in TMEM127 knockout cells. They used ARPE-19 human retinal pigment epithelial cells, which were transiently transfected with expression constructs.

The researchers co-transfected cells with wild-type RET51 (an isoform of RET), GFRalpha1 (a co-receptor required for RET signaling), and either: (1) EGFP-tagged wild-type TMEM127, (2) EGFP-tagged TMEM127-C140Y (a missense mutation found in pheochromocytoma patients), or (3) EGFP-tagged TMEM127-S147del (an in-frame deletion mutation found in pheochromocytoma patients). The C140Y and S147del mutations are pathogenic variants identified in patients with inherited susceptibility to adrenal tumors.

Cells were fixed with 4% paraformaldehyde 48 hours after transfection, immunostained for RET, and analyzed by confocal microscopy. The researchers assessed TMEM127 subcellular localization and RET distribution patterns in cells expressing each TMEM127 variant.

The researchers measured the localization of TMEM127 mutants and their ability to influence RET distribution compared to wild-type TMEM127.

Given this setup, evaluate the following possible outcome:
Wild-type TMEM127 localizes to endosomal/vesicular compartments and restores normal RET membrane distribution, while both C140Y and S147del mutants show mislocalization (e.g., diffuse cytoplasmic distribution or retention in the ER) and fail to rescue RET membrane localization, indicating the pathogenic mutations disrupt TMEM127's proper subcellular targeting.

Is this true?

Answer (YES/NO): YES